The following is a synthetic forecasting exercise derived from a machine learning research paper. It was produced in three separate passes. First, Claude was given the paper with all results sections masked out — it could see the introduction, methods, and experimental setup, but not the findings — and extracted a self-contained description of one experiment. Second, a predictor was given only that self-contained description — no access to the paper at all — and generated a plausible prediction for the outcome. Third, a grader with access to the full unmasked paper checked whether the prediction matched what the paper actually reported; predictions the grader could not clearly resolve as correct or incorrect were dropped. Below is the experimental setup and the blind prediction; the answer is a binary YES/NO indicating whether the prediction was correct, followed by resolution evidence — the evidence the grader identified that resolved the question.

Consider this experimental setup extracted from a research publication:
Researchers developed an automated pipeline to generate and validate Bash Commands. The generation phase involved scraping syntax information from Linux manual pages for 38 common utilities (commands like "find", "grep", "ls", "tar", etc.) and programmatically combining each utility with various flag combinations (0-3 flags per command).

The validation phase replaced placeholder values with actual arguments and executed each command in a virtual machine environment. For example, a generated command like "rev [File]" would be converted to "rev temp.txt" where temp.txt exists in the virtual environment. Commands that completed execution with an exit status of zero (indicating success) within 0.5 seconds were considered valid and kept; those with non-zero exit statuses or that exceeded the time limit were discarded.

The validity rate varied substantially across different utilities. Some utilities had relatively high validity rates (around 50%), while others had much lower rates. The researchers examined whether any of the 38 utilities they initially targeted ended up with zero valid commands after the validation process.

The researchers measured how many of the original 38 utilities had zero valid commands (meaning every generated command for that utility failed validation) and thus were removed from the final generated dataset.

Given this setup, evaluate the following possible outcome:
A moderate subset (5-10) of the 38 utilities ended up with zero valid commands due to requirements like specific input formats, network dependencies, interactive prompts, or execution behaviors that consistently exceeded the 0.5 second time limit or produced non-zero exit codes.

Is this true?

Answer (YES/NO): NO